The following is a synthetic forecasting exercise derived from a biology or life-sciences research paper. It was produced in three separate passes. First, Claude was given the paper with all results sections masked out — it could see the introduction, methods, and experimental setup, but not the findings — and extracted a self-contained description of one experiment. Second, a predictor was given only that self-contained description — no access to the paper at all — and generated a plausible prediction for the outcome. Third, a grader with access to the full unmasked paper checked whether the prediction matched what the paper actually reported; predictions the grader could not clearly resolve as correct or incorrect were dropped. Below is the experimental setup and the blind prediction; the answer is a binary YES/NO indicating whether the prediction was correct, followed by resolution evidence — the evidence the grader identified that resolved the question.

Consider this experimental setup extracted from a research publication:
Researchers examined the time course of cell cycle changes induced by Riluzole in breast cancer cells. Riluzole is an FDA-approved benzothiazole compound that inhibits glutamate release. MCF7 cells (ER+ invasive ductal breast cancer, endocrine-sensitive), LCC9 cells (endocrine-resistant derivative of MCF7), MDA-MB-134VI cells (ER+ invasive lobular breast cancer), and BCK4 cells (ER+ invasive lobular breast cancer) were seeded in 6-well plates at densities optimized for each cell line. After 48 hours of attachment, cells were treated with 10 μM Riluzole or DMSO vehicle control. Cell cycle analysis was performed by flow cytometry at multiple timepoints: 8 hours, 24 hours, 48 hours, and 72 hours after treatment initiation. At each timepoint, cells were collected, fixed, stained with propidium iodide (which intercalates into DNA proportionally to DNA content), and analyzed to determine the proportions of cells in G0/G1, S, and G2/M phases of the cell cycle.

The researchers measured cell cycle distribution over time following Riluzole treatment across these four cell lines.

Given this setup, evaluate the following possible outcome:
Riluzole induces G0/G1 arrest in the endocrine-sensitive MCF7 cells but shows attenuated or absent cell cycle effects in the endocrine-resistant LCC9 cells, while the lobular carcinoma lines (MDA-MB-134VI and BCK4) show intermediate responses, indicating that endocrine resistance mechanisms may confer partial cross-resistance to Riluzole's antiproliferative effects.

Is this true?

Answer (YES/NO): NO